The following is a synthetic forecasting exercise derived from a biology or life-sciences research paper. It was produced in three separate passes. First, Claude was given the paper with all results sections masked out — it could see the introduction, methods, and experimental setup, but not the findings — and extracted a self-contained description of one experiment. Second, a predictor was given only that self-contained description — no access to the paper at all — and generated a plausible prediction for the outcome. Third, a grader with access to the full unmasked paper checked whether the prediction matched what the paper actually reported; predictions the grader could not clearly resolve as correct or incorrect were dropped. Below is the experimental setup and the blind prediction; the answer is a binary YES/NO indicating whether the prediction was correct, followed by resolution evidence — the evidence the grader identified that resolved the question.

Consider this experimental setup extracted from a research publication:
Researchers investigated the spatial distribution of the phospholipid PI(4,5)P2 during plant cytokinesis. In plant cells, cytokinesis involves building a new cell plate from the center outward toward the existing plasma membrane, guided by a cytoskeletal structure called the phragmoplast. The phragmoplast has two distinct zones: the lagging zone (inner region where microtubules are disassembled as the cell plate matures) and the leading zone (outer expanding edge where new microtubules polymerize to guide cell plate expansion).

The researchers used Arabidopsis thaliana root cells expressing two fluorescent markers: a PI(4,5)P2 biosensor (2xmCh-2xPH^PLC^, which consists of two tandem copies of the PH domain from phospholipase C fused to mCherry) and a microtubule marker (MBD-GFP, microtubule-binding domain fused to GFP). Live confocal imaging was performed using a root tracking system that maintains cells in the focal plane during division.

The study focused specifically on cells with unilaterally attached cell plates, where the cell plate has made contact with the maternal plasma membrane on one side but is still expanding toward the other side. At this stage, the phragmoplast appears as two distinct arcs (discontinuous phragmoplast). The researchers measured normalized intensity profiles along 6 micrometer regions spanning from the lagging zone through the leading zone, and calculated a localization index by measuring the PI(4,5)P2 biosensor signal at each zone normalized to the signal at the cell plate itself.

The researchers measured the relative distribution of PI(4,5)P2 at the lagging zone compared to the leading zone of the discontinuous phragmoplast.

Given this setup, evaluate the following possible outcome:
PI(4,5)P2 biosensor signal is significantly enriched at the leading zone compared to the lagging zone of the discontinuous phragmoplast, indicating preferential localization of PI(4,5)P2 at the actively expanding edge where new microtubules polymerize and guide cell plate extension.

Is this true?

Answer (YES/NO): NO